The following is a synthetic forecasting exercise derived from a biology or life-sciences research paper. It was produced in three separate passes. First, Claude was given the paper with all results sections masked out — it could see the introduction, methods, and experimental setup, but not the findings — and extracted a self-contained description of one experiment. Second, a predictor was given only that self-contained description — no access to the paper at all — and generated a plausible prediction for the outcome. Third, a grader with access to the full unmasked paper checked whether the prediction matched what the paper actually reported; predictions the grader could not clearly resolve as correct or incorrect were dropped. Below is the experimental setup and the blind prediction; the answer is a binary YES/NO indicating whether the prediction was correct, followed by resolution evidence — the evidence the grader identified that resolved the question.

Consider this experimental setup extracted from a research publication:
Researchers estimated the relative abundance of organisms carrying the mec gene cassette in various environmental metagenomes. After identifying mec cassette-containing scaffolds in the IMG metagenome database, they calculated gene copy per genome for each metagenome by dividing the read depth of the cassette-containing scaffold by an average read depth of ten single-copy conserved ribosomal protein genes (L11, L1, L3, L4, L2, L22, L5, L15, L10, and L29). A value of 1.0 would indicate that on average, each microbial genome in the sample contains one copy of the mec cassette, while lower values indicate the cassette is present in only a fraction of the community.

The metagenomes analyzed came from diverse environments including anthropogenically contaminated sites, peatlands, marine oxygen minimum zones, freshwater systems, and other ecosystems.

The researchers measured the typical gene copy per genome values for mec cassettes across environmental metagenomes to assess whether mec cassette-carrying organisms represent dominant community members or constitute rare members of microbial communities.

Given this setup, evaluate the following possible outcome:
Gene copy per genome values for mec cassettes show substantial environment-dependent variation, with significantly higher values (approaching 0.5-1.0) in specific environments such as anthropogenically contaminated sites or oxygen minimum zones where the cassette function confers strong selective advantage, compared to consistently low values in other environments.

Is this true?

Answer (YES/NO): NO